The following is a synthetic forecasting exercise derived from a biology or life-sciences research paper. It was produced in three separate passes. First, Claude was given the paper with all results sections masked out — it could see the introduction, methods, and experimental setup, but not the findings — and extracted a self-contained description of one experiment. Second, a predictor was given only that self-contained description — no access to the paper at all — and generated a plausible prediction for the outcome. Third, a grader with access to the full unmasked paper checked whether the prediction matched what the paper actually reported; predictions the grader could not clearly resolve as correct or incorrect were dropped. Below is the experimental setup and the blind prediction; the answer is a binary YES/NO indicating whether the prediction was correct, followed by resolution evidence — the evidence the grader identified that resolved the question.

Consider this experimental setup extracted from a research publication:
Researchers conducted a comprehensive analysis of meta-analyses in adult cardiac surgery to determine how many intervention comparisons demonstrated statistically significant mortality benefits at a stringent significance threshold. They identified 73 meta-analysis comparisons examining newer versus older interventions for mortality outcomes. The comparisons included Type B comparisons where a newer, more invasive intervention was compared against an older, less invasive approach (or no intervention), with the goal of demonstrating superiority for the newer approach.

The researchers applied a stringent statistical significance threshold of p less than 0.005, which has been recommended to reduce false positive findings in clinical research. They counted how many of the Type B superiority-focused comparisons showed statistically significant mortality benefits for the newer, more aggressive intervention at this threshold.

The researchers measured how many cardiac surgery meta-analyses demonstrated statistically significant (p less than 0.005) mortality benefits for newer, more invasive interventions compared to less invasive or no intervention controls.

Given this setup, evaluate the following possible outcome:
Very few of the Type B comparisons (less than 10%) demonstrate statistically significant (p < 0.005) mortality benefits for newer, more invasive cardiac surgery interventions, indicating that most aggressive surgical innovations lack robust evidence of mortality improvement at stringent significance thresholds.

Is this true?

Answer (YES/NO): YES